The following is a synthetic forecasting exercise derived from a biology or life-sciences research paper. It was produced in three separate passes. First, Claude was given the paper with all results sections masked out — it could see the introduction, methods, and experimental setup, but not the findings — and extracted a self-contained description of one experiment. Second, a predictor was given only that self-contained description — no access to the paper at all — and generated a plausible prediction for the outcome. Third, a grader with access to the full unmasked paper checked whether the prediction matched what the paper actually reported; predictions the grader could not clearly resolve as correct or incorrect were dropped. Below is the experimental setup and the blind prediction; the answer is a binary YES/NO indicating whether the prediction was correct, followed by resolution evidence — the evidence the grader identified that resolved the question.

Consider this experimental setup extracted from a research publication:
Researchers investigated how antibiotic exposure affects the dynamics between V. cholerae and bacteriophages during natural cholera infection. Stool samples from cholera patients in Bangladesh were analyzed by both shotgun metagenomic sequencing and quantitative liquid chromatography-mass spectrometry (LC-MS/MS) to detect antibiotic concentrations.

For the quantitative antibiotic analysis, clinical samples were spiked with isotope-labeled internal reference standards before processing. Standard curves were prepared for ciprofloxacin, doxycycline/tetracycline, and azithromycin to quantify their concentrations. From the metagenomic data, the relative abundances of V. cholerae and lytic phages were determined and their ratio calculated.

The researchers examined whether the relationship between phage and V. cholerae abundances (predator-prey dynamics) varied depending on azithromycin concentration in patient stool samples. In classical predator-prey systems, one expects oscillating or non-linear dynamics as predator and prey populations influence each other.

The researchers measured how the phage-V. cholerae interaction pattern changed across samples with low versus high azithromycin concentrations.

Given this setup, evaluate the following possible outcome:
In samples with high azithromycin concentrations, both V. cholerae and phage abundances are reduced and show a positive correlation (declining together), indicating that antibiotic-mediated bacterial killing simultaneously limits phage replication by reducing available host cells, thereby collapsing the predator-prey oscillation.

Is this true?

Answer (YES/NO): NO